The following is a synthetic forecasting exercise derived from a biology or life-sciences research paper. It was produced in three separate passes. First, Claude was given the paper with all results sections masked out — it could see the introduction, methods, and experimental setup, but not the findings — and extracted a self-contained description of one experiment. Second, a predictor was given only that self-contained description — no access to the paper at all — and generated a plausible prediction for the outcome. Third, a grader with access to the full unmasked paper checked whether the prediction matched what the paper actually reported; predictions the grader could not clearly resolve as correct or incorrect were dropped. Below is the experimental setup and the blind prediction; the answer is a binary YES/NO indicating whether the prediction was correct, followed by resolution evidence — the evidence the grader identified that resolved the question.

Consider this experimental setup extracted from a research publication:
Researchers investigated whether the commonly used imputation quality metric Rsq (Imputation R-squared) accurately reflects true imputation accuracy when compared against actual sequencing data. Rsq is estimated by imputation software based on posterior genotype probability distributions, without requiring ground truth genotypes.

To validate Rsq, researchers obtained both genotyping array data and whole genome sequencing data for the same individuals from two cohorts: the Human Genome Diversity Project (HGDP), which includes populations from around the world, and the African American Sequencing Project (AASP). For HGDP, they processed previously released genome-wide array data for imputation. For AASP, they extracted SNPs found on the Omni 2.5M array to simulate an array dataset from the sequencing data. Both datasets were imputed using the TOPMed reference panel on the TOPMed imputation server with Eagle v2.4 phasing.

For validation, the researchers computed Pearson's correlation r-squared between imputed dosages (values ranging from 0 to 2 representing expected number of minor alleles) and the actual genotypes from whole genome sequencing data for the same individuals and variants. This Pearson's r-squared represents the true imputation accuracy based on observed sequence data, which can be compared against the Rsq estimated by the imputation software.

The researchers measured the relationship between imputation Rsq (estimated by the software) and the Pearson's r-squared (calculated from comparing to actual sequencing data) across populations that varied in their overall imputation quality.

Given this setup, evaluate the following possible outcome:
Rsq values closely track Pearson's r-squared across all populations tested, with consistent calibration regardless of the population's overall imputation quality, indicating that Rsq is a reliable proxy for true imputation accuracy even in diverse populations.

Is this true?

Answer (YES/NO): NO